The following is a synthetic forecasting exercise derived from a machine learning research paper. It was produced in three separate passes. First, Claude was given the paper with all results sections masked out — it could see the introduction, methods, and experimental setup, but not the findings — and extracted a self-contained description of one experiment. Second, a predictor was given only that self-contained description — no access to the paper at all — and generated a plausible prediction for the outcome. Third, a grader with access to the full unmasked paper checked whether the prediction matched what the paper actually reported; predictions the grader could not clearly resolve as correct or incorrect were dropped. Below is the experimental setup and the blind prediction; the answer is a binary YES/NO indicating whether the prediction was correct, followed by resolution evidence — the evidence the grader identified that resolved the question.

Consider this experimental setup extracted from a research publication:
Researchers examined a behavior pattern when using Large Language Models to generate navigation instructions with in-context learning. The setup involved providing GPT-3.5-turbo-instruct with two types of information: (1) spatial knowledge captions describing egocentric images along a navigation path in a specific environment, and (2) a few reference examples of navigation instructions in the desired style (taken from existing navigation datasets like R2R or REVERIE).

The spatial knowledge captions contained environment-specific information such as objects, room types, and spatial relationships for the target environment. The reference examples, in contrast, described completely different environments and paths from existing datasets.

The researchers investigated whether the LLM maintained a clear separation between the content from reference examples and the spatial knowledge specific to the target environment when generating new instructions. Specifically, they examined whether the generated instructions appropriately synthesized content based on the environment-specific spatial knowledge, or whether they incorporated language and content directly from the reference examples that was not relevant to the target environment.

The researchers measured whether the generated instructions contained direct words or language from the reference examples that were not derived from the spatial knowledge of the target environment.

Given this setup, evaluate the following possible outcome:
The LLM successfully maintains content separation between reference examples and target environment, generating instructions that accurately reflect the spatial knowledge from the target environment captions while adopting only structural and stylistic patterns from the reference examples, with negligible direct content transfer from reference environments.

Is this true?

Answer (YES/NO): NO